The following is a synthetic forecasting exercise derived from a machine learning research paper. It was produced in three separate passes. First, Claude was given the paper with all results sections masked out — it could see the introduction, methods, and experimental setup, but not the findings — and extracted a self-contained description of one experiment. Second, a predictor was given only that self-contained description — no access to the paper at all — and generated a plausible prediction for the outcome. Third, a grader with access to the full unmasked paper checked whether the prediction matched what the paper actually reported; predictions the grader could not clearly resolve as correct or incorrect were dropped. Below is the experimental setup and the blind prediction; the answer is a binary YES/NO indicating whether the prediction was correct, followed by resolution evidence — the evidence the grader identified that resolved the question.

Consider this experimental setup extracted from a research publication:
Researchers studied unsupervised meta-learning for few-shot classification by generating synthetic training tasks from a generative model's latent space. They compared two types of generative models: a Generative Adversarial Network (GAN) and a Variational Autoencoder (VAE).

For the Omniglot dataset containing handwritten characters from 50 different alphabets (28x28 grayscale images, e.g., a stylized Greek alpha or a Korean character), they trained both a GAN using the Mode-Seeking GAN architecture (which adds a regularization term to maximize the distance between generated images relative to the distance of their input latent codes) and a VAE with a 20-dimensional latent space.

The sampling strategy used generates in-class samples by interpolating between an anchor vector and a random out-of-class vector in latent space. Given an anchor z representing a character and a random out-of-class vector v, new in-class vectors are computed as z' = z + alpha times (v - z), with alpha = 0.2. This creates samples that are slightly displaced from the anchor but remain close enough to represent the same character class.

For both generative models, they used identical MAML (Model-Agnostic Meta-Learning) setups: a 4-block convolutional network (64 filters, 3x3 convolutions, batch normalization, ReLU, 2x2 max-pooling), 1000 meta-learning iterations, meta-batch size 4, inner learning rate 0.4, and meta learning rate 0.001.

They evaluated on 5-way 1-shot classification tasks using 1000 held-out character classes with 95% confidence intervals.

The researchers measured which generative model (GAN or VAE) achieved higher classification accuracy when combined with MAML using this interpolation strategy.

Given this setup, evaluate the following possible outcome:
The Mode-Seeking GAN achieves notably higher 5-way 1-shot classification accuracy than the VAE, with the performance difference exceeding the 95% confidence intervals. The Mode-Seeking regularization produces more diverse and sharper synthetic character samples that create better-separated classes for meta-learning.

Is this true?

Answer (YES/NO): YES